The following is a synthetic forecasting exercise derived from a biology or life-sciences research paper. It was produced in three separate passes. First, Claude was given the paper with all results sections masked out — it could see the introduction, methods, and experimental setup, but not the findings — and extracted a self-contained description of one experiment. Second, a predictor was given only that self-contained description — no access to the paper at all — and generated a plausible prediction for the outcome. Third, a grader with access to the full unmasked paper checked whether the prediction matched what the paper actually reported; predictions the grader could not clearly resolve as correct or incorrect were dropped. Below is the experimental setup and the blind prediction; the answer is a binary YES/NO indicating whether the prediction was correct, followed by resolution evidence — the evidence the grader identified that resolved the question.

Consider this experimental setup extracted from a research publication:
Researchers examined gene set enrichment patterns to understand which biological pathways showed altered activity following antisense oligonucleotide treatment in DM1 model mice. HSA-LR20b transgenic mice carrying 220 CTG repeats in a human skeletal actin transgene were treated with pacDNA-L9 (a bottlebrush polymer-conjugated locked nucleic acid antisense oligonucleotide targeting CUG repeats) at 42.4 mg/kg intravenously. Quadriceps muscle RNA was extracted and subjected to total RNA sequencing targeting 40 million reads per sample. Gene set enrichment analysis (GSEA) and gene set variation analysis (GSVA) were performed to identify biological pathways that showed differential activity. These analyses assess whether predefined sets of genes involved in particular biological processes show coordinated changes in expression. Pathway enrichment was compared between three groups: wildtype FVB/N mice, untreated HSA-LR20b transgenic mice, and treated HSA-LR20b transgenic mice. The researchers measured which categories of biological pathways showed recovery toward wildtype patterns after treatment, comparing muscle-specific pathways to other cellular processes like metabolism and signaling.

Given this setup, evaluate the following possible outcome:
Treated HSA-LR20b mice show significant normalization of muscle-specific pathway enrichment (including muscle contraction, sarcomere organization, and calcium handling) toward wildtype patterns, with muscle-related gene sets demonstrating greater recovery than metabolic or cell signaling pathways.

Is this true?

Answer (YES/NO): NO